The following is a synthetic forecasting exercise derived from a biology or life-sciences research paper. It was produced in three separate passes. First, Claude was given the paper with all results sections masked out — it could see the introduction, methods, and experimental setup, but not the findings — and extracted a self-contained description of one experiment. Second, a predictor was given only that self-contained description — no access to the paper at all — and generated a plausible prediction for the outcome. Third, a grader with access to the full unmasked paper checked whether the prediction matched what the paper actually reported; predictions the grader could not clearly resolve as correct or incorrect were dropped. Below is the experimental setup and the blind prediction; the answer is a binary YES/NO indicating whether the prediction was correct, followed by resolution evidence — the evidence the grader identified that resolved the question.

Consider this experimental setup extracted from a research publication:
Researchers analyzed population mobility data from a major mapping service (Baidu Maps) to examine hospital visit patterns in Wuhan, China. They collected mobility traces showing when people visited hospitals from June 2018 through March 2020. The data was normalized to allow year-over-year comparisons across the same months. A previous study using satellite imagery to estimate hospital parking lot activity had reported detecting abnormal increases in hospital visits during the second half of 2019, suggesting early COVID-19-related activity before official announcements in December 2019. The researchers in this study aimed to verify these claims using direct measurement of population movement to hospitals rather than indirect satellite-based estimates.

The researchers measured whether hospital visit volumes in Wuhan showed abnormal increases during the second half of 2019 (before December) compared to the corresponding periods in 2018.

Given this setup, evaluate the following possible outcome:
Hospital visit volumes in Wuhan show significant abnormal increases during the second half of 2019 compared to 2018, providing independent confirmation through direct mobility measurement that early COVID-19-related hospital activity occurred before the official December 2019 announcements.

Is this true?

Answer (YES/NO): NO